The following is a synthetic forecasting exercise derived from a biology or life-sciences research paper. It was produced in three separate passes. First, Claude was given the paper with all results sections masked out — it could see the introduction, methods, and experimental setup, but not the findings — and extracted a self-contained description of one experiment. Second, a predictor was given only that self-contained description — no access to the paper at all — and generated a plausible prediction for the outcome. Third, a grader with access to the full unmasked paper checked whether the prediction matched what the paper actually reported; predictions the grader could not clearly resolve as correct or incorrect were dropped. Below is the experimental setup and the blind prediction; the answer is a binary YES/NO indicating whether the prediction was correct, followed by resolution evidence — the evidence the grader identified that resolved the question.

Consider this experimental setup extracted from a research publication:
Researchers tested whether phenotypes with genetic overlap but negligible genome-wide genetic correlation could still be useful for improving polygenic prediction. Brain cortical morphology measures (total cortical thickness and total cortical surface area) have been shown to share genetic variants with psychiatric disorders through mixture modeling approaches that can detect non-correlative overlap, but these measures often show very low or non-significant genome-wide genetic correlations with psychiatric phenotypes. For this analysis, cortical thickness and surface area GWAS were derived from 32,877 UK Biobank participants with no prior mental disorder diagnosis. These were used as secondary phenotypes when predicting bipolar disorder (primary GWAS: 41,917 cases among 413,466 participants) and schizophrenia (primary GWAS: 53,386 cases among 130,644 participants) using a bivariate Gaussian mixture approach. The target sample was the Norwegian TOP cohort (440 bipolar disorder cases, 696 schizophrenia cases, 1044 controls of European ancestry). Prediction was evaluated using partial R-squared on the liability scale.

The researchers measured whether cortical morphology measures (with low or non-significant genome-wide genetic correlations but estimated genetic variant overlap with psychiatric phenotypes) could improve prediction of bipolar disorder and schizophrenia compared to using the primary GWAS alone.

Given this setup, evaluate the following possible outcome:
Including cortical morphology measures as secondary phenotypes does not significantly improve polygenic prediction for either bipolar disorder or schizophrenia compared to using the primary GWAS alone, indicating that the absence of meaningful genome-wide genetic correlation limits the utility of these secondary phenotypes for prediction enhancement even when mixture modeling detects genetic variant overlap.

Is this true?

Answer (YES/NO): NO